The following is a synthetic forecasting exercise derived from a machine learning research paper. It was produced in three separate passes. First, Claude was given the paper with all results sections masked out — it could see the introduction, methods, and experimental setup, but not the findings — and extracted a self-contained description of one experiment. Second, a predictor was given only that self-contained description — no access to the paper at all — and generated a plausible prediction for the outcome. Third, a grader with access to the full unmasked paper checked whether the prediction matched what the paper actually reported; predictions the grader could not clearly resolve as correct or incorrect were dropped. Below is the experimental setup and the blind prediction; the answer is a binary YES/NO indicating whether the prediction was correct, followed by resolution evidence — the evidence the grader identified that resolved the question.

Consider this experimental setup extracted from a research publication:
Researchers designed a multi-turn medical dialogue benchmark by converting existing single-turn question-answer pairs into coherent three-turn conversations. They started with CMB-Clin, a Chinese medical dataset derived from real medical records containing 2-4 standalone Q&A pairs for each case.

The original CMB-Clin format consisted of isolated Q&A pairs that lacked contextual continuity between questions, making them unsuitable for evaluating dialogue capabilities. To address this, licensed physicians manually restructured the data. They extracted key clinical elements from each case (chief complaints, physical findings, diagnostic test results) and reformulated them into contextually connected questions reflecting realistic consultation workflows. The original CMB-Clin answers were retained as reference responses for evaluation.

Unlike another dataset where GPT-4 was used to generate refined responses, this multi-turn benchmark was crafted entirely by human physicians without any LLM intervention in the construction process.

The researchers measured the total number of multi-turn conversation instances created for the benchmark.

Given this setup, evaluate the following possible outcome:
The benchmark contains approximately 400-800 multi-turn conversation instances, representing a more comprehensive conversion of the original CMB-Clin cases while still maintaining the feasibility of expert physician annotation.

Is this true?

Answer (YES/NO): NO